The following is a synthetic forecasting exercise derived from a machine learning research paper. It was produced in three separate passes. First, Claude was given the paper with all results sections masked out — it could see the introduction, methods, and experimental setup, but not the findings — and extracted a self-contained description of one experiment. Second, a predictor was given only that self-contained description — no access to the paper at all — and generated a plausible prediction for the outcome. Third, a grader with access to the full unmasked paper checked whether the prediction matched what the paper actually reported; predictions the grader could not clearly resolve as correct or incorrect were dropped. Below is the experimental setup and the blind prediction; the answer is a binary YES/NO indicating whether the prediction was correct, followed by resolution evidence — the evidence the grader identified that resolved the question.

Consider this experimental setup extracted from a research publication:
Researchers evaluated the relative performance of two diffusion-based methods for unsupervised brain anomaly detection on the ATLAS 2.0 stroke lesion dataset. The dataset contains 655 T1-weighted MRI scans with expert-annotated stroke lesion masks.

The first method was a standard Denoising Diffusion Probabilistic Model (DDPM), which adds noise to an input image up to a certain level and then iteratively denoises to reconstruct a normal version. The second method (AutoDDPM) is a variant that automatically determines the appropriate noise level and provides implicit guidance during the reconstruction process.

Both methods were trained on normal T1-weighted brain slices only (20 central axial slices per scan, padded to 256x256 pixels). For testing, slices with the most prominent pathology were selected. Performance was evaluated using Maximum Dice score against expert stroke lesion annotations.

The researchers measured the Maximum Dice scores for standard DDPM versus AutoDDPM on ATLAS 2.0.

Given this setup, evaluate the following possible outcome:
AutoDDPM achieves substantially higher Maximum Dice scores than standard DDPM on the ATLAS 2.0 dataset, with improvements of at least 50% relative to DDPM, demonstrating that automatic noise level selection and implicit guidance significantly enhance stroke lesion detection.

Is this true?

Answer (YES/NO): NO